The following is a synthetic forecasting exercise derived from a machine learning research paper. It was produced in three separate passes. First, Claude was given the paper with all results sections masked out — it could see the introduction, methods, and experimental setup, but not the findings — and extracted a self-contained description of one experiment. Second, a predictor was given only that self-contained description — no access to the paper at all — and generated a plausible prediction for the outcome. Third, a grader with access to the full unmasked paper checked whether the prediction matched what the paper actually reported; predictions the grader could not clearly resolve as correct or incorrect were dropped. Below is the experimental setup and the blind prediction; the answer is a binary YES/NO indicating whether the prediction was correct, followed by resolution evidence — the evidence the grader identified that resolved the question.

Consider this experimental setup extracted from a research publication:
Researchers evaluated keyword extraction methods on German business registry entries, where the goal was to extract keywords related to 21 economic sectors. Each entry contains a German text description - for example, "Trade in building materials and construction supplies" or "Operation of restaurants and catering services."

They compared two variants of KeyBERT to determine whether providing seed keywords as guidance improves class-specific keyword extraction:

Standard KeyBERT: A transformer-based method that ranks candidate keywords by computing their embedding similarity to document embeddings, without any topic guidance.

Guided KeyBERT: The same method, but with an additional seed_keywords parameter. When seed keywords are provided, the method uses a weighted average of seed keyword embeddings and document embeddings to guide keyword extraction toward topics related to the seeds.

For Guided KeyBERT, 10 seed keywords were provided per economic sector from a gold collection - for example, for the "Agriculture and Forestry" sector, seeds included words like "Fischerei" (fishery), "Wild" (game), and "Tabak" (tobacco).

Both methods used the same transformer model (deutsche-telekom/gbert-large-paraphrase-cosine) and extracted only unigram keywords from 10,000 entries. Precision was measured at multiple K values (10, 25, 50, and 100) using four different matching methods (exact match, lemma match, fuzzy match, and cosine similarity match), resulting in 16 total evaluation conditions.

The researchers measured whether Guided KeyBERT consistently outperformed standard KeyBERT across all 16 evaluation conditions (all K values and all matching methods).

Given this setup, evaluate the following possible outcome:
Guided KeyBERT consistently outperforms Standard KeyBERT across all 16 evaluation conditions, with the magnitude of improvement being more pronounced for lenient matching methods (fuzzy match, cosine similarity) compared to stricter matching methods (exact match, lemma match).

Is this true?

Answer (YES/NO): NO